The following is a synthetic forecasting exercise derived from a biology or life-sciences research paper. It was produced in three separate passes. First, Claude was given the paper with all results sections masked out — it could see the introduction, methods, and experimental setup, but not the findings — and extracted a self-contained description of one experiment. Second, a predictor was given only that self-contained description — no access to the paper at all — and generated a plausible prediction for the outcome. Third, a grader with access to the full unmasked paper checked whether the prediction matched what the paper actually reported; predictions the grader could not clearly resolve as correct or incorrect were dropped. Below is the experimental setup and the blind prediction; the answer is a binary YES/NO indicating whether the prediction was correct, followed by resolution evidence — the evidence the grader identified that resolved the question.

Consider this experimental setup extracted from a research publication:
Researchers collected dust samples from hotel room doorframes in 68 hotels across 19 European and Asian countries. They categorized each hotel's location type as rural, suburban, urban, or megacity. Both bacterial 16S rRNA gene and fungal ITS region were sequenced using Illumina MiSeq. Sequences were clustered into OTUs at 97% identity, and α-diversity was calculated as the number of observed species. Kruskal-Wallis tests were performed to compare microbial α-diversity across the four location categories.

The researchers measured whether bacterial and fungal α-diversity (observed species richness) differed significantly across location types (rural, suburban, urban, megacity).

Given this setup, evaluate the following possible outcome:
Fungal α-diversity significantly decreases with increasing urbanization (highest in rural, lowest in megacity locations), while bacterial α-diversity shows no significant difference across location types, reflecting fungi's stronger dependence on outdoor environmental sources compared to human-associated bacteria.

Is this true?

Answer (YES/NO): NO